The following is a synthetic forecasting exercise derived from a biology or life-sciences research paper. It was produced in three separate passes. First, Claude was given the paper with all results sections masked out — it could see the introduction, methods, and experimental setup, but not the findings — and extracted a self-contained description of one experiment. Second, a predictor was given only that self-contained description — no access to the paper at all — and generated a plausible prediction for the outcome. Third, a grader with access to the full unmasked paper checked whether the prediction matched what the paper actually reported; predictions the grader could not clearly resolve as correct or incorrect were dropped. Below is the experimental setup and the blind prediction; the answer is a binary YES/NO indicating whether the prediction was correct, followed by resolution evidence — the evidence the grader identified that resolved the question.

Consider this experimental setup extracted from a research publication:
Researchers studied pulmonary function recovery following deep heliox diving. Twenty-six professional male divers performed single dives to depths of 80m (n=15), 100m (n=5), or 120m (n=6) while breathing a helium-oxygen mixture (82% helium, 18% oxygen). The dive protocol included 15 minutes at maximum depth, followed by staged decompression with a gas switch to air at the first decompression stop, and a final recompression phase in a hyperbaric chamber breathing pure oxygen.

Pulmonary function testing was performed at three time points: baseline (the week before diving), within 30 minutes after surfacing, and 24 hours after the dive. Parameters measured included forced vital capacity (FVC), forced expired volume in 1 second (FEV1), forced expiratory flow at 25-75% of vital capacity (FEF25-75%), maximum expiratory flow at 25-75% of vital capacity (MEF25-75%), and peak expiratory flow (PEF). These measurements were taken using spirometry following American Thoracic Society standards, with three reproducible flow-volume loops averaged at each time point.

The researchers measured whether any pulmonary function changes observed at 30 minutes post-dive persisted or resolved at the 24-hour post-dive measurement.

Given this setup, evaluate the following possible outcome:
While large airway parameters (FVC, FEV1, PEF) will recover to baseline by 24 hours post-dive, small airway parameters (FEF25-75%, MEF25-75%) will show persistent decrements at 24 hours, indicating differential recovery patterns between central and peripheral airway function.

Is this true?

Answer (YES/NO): NO